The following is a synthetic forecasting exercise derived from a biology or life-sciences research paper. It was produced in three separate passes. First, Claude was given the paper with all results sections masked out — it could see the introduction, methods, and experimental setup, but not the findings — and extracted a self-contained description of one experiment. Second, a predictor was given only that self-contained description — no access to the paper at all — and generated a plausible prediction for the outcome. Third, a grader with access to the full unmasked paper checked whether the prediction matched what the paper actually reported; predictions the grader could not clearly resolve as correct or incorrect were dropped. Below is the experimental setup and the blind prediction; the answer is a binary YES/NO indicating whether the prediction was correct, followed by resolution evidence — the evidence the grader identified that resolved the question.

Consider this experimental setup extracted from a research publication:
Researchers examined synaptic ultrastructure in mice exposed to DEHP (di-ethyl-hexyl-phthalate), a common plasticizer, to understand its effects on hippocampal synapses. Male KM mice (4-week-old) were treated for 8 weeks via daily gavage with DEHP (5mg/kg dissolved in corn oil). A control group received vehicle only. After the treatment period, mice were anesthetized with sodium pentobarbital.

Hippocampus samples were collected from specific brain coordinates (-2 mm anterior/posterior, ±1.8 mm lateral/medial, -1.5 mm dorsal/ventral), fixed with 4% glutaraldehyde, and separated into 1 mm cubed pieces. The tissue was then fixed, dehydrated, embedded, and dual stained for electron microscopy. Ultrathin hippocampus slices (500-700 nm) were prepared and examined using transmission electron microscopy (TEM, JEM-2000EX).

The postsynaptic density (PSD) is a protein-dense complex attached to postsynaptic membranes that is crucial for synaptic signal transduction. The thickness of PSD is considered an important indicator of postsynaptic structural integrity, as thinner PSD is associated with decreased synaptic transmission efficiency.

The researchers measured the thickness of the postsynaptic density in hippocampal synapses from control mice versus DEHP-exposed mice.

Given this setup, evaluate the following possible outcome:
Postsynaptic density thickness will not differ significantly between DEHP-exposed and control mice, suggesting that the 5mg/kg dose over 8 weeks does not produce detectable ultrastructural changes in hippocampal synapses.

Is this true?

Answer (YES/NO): NO